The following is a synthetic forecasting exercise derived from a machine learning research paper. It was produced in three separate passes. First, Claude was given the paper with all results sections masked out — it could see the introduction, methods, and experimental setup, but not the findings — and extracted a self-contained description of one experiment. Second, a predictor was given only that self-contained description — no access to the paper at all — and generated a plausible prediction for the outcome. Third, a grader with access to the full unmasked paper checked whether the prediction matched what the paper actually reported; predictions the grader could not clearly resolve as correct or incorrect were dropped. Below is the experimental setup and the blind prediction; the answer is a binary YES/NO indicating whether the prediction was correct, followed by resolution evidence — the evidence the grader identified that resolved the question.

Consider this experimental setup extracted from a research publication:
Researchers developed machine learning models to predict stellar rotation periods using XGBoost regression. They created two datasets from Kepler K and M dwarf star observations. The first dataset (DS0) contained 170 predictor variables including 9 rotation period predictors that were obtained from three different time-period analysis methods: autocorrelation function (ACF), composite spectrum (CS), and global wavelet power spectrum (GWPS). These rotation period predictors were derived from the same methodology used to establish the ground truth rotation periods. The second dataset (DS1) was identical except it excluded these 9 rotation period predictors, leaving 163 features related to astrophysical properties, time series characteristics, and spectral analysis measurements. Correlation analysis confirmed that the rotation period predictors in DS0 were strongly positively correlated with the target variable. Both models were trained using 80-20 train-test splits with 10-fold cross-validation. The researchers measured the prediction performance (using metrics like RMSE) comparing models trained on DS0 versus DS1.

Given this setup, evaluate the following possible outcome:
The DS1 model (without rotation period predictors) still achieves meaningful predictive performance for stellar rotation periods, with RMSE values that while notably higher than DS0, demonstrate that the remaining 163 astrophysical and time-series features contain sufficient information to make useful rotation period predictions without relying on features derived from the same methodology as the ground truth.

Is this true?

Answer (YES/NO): NO